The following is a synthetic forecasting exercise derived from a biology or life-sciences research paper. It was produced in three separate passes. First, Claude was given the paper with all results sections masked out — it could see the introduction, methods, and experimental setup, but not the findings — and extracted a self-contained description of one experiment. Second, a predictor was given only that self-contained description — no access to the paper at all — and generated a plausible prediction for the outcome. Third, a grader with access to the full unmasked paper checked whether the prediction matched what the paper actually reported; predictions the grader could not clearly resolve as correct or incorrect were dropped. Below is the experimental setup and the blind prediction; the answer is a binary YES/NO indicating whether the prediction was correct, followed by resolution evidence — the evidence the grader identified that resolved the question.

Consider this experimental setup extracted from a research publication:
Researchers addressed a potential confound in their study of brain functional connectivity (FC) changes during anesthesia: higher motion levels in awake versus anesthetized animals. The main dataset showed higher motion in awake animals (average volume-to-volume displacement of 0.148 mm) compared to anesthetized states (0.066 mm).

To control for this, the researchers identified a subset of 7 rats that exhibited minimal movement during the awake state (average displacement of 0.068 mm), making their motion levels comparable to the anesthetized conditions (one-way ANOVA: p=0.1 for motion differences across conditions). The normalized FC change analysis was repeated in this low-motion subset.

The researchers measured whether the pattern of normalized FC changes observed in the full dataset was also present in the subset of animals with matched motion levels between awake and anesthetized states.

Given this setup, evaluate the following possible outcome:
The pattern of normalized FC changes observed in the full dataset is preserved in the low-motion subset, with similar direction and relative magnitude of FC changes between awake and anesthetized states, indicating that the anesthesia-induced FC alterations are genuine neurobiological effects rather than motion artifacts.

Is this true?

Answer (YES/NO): YES